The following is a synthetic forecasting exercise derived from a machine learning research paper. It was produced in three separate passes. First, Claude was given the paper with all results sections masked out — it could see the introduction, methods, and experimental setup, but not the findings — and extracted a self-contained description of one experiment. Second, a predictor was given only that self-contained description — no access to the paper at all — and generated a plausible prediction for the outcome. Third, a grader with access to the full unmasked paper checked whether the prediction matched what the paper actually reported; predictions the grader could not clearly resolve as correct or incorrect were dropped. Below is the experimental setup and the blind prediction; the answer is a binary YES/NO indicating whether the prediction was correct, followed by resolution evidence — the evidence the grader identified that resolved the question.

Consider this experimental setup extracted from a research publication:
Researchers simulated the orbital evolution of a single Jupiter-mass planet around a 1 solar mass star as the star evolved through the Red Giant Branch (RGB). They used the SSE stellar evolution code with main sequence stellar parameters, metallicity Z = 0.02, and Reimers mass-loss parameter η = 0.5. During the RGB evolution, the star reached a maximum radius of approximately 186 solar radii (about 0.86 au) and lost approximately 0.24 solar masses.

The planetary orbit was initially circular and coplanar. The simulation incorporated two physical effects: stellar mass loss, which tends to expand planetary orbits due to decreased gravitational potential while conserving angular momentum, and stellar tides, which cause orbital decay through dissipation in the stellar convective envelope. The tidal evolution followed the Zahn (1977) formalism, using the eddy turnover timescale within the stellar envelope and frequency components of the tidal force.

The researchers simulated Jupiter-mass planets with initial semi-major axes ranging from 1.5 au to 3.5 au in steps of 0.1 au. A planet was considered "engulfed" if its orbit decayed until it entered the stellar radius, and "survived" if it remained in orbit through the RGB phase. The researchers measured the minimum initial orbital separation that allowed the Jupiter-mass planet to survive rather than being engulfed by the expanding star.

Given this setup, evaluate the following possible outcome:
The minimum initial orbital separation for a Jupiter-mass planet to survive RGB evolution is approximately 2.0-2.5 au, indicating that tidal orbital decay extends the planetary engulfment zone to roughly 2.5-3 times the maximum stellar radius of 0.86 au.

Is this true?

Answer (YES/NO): NO